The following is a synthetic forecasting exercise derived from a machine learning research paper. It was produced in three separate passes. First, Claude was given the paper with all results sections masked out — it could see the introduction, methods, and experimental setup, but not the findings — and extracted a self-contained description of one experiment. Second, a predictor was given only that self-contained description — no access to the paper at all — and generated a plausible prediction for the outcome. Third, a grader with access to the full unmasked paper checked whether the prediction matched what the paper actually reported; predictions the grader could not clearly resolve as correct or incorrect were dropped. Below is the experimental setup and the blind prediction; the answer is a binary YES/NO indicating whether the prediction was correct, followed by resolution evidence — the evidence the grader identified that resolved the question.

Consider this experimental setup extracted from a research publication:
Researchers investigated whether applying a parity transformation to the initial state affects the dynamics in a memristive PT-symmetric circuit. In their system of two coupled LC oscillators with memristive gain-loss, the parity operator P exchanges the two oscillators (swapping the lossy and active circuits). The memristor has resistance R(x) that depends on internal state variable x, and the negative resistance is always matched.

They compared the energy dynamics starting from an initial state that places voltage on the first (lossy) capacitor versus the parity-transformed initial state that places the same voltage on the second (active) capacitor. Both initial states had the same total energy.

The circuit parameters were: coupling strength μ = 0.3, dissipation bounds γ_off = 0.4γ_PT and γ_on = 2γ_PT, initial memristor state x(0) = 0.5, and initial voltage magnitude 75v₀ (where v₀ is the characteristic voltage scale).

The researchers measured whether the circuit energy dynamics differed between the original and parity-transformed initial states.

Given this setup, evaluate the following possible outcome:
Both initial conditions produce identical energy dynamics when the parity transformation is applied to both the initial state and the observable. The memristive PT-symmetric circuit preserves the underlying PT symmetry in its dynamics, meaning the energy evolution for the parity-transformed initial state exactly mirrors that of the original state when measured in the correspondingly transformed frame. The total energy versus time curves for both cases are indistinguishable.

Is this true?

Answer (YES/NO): NO